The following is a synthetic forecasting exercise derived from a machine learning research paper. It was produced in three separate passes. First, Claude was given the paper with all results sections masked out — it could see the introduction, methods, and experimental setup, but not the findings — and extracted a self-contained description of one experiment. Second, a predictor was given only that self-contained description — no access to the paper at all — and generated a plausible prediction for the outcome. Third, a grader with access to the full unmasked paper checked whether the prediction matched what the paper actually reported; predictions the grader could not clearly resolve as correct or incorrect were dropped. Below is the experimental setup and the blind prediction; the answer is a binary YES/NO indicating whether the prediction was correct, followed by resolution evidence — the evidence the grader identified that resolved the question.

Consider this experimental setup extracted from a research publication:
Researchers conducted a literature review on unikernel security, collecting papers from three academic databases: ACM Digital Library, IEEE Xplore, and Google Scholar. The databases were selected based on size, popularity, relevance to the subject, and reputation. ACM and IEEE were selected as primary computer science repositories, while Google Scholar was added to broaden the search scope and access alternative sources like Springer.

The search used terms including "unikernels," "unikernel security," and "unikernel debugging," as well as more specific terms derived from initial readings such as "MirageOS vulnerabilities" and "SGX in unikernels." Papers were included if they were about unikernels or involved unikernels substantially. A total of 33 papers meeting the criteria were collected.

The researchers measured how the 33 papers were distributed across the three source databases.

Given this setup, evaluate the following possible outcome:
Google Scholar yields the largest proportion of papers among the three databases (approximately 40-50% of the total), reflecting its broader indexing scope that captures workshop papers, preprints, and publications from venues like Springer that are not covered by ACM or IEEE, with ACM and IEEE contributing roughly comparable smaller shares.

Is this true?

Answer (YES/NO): NO